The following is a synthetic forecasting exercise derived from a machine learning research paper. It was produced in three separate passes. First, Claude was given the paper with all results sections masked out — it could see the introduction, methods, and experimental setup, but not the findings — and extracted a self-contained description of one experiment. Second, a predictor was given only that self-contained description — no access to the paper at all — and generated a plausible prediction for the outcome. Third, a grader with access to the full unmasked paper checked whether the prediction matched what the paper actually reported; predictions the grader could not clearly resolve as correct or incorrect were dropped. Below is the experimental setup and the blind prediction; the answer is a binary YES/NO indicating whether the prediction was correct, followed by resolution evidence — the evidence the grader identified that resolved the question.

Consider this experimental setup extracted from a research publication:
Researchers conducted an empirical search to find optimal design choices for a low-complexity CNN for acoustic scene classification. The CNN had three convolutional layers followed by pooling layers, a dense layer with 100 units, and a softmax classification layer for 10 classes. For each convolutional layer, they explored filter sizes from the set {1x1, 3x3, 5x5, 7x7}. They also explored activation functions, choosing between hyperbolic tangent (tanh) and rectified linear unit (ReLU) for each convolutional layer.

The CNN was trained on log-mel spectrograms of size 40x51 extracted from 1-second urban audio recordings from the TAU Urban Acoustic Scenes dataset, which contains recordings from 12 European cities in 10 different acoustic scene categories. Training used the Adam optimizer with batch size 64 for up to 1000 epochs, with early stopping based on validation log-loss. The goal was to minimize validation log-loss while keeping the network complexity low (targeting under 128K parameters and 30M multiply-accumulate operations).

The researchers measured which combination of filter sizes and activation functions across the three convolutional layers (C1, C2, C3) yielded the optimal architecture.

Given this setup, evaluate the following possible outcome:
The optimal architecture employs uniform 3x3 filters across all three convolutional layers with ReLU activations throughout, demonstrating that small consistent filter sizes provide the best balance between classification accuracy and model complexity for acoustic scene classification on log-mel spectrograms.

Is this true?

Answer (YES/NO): NO